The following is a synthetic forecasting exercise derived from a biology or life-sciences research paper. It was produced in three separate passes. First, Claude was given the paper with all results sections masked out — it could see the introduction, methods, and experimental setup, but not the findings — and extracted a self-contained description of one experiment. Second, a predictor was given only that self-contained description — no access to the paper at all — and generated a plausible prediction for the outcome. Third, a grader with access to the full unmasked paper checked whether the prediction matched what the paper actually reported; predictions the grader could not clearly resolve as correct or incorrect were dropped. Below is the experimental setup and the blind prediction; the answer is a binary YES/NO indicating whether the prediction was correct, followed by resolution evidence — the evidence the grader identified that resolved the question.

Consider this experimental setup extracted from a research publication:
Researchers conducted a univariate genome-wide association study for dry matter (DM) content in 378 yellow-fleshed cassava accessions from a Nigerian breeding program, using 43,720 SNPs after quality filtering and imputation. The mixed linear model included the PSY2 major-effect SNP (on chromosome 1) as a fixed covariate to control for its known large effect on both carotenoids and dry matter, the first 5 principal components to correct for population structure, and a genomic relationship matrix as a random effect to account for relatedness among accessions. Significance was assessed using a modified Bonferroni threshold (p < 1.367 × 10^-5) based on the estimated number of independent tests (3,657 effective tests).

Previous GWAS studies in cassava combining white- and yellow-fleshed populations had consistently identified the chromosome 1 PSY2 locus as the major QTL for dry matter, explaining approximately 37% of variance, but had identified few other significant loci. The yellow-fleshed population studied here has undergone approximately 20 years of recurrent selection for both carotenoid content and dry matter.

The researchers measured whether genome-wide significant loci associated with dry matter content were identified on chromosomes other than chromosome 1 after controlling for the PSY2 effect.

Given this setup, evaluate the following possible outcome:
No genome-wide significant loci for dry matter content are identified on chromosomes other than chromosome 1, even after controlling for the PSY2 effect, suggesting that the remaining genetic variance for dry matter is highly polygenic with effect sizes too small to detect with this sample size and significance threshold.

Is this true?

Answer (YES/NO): NO